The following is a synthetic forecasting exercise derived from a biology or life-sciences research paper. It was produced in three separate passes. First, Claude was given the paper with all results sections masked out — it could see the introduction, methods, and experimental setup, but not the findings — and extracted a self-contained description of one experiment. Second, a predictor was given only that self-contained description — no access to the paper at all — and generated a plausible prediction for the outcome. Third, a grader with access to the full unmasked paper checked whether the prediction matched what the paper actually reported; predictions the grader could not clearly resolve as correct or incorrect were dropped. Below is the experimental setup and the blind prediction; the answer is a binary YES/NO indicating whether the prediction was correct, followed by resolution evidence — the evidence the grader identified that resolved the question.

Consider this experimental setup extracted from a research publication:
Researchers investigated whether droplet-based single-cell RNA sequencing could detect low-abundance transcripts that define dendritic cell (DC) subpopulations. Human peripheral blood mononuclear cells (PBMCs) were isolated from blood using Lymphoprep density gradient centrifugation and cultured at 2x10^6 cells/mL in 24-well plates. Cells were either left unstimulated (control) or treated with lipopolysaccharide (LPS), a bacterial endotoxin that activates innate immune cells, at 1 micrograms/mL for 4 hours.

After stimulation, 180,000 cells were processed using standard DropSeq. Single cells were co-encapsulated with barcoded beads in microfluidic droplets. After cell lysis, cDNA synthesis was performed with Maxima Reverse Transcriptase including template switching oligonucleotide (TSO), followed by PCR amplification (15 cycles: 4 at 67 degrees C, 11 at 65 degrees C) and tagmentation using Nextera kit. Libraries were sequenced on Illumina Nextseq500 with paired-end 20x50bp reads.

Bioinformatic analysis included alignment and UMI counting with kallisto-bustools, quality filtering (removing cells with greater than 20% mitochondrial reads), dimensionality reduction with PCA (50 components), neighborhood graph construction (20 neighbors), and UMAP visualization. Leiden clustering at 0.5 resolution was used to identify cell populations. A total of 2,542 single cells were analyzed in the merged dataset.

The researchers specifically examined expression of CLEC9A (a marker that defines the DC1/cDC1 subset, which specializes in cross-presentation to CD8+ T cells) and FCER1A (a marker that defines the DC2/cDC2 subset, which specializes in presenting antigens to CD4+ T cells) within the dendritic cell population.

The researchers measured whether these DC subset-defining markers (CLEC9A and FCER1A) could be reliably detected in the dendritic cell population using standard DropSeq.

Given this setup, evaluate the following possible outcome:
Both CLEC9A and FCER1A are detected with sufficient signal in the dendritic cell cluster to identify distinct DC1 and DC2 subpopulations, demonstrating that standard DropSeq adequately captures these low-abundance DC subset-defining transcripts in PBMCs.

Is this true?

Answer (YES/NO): NO